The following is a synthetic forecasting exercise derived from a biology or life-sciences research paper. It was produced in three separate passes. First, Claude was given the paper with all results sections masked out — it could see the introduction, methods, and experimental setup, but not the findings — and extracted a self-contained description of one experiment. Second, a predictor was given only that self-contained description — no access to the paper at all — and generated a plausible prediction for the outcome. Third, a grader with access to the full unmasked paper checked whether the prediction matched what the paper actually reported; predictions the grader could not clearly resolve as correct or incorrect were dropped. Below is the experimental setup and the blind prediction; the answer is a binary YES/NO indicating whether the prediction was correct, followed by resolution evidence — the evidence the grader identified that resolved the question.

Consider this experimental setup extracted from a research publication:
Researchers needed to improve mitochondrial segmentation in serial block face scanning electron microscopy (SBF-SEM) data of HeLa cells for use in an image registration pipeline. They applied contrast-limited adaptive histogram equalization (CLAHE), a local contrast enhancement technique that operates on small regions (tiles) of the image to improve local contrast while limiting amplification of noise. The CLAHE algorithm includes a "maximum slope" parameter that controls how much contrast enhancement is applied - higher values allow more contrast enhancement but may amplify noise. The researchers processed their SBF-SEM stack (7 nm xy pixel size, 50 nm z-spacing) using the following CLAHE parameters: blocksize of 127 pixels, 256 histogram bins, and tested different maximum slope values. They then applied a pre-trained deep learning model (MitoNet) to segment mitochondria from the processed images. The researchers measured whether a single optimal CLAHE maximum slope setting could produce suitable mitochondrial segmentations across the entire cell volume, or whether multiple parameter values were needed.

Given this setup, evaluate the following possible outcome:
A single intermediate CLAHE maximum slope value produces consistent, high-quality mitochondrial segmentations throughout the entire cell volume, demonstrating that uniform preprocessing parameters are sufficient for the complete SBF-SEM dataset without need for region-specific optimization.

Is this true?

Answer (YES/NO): NO